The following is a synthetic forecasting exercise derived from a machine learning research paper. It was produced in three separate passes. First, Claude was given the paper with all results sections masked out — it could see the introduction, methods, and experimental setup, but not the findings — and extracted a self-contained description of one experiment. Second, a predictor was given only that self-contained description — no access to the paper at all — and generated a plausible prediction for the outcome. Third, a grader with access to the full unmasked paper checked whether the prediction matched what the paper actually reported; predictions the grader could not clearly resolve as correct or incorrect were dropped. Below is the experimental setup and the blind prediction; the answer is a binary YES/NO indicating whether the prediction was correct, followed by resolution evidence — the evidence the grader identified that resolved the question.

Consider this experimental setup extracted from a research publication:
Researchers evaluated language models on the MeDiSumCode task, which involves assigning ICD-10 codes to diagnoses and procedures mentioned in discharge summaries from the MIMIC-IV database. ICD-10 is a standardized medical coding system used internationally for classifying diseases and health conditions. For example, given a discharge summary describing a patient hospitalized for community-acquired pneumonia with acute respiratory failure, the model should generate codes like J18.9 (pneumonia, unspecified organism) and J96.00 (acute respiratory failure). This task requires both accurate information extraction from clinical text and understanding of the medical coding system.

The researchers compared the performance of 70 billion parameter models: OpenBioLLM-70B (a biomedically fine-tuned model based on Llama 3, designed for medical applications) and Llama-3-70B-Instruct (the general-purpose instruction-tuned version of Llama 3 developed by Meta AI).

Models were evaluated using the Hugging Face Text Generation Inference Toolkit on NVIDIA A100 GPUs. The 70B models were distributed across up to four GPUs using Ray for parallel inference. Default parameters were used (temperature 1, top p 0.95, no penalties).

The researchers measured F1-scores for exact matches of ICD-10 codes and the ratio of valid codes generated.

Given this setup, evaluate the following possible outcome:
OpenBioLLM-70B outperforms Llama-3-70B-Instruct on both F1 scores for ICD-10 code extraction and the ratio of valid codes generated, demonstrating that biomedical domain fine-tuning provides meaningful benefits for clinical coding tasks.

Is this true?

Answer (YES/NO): NO